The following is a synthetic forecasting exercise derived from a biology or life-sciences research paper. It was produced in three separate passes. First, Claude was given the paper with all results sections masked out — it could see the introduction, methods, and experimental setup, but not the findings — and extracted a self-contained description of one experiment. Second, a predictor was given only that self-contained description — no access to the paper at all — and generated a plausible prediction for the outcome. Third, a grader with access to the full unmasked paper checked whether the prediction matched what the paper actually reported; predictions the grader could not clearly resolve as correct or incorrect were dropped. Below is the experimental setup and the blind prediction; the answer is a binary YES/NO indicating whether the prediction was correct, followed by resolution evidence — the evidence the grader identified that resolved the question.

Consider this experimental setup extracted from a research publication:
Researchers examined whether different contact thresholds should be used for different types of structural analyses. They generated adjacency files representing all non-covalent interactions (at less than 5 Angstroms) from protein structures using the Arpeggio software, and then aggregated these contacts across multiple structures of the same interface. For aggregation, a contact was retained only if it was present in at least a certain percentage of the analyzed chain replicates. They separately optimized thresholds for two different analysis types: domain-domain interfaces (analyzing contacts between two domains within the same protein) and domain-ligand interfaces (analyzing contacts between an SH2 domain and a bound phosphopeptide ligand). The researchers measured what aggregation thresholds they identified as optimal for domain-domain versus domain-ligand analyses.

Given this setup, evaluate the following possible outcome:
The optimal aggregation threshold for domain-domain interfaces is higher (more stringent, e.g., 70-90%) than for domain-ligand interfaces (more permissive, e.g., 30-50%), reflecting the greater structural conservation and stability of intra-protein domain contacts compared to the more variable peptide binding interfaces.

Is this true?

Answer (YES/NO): NO